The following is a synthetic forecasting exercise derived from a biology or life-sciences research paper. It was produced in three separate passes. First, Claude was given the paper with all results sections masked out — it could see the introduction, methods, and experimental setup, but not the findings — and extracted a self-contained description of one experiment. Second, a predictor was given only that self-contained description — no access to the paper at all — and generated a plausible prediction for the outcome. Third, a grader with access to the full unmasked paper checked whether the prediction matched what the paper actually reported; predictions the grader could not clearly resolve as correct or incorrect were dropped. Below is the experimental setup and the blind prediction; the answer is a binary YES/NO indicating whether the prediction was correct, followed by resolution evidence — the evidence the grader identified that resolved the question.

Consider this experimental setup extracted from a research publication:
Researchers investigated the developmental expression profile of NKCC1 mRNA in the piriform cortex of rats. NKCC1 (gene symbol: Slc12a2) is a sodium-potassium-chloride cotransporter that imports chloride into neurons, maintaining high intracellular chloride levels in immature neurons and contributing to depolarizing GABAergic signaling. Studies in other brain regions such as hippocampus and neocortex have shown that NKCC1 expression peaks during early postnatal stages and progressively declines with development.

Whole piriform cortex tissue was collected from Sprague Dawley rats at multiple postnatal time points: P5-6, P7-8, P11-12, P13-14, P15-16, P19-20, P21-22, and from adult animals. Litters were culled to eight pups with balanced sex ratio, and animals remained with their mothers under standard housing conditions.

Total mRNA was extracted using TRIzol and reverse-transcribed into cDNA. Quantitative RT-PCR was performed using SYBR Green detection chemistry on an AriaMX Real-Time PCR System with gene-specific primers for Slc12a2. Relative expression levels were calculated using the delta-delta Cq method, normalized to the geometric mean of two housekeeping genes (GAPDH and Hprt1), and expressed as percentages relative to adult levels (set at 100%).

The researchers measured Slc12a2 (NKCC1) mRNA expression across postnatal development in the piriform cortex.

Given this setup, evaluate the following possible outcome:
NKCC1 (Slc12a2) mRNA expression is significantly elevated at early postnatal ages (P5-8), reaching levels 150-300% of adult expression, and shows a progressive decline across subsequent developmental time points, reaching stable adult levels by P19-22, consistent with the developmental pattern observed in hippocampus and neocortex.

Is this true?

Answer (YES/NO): NO